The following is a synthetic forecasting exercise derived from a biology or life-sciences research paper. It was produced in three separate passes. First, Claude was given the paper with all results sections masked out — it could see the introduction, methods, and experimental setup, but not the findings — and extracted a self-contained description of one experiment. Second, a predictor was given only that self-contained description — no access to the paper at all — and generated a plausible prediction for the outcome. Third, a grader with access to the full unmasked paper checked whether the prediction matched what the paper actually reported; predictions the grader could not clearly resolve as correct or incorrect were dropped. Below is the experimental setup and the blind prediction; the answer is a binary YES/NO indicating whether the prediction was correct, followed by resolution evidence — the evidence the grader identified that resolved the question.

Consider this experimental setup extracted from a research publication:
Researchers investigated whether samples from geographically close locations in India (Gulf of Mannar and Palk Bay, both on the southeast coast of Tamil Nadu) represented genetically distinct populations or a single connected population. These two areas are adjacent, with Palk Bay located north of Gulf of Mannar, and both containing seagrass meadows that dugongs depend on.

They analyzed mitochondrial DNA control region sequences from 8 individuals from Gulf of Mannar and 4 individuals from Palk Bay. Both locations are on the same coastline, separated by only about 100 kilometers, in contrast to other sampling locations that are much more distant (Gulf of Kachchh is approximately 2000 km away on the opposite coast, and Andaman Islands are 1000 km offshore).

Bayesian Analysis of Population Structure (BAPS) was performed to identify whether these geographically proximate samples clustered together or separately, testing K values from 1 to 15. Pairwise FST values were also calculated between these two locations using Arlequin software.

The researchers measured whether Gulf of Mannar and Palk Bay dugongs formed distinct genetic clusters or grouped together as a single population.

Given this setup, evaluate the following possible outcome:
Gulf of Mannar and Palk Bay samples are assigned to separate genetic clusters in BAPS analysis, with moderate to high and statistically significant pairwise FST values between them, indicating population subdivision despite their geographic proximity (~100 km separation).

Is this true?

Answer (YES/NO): NO